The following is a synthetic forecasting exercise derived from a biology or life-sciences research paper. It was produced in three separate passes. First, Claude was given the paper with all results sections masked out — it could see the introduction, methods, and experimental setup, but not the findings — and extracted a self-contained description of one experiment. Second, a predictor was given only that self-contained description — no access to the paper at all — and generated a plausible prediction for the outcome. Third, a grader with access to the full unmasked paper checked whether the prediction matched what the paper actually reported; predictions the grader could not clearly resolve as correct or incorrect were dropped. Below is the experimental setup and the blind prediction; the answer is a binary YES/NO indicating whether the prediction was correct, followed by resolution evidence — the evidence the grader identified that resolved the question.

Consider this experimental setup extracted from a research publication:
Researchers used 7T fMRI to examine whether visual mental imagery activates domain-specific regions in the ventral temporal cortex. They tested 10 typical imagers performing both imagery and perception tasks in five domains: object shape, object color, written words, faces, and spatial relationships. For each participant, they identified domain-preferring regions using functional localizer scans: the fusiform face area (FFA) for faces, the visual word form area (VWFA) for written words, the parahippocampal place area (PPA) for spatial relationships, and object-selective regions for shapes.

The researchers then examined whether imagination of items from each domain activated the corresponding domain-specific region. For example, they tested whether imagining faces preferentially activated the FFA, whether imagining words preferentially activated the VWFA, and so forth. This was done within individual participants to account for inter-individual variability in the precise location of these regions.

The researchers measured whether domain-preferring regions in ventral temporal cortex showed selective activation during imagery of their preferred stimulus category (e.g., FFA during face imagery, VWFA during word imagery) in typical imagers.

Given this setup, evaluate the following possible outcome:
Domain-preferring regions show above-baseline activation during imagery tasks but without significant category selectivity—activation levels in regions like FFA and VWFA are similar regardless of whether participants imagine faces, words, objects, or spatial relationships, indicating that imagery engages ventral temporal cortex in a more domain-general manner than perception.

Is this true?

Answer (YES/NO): NO